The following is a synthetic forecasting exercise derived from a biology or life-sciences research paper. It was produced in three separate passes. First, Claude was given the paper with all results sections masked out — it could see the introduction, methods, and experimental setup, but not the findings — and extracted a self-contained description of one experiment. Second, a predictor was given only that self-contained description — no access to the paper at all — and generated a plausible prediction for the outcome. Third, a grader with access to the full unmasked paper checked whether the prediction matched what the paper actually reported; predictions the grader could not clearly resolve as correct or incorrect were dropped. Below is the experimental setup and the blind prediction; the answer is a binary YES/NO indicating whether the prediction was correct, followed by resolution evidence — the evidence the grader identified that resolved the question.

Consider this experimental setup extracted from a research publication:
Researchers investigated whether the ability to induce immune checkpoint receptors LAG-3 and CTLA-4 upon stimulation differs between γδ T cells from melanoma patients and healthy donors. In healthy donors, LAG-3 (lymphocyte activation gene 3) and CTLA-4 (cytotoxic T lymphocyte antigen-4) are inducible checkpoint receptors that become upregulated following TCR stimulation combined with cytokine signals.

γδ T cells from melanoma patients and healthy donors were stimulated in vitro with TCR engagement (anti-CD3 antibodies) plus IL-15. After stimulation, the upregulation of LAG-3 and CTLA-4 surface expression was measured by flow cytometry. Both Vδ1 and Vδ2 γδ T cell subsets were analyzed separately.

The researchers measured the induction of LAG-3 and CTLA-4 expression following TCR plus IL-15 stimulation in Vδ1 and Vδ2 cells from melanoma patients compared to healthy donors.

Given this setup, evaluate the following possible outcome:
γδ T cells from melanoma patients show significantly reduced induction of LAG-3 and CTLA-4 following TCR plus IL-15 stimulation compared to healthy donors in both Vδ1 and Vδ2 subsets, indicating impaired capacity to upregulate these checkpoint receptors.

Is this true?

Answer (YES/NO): YES